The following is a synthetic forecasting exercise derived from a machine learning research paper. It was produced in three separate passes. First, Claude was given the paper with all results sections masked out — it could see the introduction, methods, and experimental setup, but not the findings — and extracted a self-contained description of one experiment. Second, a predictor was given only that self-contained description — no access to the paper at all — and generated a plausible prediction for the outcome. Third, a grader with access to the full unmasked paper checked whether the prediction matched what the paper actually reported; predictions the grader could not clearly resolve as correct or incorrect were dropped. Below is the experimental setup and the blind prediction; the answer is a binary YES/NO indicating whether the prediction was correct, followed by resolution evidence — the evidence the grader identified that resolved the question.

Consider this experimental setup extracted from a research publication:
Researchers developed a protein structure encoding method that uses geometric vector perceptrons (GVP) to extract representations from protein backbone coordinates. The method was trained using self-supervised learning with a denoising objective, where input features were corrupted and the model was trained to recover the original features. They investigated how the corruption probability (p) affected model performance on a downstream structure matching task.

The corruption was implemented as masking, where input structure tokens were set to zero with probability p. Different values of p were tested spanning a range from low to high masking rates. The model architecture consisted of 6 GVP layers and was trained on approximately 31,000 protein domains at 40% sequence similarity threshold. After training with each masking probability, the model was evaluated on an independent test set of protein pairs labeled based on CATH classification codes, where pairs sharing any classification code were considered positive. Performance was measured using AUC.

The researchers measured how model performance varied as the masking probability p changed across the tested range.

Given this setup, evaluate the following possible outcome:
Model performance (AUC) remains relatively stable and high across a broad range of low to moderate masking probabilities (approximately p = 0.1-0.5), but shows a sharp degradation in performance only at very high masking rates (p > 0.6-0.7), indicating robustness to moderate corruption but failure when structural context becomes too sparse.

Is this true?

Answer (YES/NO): NO